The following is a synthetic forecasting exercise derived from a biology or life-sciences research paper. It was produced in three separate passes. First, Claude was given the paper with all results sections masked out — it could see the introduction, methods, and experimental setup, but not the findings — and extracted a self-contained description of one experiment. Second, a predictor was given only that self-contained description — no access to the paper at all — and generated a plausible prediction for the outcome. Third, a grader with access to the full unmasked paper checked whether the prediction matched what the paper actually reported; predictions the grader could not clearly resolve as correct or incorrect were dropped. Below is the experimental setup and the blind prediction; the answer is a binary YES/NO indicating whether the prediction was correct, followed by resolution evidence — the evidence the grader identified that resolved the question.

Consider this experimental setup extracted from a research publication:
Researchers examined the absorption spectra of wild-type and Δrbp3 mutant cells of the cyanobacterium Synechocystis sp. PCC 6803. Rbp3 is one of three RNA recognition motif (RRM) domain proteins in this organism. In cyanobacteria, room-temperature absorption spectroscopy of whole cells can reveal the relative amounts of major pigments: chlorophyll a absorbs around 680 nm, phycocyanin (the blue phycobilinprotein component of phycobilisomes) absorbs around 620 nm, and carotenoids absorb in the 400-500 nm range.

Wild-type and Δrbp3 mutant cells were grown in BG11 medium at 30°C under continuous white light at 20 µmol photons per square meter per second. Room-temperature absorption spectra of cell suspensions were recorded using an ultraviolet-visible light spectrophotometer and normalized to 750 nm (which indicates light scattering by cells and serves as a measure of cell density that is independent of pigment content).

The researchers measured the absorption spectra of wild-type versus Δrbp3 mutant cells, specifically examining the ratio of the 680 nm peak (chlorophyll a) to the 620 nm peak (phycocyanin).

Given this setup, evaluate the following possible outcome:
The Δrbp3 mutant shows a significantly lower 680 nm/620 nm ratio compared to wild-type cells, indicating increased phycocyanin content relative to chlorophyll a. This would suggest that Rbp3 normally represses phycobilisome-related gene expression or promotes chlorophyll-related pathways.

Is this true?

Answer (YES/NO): YES